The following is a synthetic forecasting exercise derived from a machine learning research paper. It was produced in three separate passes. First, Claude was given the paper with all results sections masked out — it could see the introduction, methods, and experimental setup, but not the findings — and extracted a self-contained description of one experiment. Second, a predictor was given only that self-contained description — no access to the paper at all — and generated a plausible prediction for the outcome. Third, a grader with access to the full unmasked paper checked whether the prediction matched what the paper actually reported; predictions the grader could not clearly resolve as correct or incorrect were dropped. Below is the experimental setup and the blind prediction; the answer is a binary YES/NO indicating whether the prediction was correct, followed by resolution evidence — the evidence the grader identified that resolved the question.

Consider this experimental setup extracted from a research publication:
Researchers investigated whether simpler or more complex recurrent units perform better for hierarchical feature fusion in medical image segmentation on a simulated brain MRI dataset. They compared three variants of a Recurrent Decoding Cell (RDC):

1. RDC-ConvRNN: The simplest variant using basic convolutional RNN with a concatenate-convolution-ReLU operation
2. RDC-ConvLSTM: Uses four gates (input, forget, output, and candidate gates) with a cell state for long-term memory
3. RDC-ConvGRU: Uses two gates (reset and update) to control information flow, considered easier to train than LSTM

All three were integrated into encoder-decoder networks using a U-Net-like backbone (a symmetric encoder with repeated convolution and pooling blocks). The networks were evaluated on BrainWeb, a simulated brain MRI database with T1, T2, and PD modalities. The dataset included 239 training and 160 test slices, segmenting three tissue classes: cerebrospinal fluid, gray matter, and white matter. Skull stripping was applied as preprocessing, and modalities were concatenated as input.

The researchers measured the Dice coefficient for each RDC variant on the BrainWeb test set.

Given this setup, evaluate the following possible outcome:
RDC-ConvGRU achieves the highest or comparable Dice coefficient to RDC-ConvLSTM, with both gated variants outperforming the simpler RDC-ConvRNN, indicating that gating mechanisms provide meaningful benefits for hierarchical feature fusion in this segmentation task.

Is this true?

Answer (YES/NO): NO